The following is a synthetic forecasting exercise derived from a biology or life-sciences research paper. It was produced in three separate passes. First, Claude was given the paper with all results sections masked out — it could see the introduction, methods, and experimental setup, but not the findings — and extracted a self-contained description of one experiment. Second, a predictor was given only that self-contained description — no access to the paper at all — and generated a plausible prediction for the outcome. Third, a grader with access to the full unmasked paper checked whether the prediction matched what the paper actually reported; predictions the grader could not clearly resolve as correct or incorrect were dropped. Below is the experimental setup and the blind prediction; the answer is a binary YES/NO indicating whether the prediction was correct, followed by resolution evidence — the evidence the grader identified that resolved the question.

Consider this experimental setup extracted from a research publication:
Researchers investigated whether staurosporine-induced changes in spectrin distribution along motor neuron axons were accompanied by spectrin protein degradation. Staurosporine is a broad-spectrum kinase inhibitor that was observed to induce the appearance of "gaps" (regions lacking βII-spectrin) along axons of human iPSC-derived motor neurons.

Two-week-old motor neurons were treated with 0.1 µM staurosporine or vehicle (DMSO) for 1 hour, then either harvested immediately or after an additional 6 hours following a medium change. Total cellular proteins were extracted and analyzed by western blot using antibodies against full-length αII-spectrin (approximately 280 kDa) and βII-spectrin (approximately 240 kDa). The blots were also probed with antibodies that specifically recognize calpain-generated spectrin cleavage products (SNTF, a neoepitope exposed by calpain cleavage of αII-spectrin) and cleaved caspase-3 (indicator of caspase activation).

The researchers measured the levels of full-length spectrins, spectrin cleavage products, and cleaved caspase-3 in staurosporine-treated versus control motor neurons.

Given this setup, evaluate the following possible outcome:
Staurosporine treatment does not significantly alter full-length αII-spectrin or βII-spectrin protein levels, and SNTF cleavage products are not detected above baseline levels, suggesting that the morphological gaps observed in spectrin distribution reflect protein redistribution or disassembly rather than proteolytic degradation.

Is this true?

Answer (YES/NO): YES